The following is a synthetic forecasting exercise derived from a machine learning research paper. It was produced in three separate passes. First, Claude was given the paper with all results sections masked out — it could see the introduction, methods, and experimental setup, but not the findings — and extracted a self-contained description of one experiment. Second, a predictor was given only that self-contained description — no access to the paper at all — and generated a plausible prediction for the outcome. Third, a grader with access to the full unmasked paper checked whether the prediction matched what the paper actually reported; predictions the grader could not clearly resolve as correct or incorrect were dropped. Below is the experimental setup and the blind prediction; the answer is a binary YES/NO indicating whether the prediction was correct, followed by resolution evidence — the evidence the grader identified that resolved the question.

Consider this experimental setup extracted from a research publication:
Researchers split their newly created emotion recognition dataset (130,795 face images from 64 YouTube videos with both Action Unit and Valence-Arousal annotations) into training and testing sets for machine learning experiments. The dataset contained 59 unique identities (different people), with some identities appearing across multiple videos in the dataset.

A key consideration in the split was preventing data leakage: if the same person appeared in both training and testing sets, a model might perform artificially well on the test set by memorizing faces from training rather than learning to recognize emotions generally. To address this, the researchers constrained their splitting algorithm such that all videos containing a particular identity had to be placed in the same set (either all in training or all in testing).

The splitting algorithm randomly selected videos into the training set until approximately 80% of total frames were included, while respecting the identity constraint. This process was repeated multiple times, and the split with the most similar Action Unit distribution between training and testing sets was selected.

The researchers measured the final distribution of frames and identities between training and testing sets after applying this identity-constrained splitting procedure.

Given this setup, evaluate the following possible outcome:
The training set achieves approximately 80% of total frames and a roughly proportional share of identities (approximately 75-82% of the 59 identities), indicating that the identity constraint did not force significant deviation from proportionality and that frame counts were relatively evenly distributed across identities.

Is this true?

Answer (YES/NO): NO